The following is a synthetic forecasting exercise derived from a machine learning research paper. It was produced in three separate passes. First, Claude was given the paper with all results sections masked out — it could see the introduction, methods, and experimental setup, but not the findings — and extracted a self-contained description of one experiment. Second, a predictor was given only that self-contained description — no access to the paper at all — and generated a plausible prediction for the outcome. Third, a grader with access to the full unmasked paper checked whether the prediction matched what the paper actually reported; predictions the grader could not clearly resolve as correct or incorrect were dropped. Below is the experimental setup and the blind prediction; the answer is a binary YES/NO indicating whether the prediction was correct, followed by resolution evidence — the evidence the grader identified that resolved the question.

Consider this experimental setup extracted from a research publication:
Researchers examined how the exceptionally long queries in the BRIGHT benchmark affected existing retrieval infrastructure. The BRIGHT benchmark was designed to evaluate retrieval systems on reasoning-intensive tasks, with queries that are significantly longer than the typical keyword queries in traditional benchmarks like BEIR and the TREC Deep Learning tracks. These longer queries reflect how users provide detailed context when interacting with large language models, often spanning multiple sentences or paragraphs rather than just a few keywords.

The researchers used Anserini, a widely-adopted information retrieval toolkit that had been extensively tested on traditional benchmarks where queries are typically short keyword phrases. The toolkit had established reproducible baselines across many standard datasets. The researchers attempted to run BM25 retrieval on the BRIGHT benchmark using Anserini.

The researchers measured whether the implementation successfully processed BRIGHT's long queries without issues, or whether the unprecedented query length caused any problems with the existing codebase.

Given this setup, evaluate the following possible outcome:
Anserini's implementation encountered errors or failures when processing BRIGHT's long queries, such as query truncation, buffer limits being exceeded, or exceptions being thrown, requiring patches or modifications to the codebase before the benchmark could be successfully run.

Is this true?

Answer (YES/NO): YES